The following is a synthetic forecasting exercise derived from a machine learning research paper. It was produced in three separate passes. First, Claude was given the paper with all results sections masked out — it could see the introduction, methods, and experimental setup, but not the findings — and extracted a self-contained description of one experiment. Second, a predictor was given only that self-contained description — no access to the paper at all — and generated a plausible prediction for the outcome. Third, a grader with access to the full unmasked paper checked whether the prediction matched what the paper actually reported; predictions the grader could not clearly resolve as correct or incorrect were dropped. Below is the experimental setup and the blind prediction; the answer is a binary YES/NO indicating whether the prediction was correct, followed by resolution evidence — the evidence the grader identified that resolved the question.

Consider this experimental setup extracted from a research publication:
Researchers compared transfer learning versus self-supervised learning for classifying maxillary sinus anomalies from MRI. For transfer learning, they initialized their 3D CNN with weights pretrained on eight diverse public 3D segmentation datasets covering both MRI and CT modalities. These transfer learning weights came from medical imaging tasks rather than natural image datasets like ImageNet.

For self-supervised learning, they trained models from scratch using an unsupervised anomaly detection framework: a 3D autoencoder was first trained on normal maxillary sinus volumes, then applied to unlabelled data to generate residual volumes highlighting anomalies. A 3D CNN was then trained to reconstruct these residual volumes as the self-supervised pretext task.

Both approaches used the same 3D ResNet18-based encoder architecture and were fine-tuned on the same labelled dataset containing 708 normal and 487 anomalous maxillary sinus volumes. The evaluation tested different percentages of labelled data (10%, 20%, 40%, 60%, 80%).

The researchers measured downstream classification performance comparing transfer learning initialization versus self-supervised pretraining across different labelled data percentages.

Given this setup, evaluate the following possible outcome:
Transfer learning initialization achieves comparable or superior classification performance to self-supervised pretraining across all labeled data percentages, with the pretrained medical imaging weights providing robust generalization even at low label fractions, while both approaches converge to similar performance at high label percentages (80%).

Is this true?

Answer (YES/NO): NO